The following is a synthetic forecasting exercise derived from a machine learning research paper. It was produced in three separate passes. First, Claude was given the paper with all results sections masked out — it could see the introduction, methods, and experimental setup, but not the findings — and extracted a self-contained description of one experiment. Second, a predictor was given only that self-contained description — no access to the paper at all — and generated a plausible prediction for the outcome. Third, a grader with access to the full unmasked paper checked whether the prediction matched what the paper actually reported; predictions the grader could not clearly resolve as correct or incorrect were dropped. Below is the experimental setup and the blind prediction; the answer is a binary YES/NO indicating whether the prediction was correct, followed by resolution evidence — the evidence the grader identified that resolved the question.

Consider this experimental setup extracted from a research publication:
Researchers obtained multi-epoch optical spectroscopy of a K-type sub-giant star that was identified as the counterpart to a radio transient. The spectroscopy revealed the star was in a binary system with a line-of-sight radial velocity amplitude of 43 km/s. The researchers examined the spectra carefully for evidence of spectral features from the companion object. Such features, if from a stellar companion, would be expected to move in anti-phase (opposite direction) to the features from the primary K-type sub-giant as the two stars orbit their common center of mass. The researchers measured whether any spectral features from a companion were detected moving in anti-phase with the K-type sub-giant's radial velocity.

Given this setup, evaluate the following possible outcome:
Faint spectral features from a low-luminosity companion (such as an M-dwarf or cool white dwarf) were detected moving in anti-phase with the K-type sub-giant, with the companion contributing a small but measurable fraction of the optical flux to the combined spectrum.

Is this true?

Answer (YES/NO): NO